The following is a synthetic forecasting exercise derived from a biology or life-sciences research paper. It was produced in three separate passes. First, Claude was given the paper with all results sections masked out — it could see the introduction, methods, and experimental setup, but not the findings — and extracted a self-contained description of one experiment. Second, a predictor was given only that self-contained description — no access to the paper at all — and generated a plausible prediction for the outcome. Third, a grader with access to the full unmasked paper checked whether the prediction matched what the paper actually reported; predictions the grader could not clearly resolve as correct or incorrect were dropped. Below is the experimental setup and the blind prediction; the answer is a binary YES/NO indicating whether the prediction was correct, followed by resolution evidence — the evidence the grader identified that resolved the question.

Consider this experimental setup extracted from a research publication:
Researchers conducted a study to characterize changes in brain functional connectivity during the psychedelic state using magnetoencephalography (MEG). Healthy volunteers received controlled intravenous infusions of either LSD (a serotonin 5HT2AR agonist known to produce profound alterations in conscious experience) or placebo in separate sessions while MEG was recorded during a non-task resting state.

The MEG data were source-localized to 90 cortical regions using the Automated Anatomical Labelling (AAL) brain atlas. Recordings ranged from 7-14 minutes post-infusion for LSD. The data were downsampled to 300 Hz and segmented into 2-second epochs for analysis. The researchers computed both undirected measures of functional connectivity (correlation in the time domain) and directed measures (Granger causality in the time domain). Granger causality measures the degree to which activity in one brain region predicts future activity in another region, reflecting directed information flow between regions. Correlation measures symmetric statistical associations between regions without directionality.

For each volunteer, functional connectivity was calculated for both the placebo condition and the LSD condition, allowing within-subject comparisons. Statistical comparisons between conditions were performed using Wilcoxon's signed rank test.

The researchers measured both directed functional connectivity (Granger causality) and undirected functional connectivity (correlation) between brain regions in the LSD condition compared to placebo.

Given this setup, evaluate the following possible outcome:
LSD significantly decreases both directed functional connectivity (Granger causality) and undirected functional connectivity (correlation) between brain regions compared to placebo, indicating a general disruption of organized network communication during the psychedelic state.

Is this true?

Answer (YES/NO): NO